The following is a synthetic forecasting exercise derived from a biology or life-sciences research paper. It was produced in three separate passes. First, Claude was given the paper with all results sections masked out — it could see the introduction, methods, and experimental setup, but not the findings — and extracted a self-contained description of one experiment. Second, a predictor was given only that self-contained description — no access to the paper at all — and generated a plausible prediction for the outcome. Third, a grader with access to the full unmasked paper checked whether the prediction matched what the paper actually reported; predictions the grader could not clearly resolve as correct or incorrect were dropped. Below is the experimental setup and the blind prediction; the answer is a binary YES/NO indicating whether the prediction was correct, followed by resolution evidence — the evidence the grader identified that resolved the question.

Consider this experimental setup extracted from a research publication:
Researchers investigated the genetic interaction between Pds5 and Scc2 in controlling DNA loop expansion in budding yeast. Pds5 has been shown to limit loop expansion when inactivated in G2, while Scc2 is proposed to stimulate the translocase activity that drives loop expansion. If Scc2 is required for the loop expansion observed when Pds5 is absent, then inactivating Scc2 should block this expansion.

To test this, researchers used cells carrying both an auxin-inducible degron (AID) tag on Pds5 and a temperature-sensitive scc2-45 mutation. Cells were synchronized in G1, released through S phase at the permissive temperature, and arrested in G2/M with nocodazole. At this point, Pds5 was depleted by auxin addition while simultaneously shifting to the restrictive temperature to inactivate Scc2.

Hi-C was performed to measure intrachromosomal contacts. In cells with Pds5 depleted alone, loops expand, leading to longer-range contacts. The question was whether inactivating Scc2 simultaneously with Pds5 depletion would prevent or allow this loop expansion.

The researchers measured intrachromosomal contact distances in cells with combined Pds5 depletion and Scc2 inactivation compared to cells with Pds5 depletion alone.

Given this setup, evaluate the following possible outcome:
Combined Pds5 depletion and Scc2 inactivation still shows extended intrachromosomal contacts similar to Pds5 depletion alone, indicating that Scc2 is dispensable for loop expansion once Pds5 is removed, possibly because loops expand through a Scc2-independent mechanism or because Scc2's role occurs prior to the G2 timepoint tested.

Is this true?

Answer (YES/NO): NO